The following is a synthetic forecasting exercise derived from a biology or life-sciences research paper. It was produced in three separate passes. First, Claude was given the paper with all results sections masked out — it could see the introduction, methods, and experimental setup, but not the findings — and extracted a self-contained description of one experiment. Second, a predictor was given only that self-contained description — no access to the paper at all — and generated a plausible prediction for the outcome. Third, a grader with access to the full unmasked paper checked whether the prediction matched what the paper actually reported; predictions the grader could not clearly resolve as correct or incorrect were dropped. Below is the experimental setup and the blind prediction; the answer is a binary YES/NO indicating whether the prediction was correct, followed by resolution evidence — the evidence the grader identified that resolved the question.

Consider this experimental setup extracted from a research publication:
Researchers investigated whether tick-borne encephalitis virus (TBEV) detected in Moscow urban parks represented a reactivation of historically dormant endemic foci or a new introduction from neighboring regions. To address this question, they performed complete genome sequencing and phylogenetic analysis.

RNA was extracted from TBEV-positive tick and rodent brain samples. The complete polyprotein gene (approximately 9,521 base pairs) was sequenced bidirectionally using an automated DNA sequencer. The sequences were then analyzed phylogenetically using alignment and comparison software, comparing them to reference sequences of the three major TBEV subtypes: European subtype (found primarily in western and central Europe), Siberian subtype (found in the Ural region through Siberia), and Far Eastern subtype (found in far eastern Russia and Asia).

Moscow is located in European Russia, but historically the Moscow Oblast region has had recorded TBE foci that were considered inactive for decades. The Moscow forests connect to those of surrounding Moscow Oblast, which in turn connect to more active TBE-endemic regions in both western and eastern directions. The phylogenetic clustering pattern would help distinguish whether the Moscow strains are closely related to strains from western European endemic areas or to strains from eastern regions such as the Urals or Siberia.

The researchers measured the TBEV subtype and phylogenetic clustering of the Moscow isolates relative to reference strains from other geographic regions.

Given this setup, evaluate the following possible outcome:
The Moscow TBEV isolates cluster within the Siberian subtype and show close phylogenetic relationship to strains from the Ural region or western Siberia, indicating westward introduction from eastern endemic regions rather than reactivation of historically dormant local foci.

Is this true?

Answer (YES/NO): NO